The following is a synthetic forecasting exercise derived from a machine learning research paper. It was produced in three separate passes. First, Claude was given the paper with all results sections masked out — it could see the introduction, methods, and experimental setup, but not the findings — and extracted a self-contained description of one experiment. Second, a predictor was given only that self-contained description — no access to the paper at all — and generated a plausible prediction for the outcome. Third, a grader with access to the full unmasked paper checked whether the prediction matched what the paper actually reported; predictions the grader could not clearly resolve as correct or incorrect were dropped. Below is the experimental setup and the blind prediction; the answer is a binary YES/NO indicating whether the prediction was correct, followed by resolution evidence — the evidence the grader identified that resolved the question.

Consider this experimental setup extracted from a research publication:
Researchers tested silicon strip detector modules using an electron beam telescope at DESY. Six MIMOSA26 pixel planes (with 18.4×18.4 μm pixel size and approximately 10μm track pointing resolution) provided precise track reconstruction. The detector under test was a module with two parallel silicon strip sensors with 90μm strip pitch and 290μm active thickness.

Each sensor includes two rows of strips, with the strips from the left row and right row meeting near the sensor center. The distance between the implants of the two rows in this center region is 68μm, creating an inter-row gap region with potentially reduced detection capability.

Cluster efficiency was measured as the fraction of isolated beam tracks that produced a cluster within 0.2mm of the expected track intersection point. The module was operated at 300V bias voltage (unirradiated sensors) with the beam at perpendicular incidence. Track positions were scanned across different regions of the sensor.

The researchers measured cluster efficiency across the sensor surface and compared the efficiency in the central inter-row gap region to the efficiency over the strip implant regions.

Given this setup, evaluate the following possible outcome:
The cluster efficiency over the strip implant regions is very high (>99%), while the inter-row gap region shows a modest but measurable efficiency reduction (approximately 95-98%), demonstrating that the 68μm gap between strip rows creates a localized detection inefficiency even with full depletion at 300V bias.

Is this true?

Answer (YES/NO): YES